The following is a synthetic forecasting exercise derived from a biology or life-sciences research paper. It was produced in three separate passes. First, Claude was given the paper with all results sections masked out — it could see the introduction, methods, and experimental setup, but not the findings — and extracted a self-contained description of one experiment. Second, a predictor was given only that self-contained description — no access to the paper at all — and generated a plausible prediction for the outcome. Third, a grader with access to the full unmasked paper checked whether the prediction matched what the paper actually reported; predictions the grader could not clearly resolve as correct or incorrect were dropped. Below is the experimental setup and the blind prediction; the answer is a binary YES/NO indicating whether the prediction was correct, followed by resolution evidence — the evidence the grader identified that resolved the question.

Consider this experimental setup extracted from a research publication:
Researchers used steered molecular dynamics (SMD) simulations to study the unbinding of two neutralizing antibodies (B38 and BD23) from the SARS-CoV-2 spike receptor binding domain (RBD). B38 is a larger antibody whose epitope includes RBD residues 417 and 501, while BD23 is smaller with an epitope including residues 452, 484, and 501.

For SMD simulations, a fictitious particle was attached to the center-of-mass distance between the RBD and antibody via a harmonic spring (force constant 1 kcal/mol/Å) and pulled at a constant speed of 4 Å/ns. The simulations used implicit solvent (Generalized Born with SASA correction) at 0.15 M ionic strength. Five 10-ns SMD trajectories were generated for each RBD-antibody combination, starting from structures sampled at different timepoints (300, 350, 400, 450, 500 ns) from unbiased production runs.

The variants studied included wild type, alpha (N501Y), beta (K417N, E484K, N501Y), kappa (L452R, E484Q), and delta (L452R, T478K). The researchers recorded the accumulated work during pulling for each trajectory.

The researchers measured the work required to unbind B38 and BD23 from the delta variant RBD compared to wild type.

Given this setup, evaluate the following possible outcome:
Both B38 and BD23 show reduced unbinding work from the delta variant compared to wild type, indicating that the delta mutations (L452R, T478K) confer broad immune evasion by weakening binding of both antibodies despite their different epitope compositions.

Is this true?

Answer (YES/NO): NO